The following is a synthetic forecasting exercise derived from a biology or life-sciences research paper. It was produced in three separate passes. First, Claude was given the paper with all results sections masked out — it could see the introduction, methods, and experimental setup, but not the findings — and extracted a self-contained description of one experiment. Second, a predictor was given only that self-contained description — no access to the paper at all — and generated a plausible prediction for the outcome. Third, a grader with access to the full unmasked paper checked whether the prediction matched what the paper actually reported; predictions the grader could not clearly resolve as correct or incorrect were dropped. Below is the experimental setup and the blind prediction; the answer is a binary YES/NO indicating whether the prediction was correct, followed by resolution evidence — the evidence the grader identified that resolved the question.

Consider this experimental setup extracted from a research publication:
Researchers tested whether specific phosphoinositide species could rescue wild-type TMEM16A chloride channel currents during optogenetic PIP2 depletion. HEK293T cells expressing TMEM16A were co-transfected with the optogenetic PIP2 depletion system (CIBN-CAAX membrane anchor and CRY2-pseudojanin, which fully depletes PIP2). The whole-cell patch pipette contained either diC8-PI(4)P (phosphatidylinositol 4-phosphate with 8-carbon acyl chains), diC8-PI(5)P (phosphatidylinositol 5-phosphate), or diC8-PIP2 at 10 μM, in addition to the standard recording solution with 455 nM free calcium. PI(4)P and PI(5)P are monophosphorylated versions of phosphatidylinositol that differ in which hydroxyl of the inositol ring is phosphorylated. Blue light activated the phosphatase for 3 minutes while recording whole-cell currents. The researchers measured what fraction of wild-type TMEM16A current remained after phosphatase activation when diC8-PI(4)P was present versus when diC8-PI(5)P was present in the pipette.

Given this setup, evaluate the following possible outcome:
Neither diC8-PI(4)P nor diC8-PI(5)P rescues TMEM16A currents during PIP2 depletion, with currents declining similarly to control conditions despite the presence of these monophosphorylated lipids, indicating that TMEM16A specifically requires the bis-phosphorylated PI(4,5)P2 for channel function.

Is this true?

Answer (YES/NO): NO